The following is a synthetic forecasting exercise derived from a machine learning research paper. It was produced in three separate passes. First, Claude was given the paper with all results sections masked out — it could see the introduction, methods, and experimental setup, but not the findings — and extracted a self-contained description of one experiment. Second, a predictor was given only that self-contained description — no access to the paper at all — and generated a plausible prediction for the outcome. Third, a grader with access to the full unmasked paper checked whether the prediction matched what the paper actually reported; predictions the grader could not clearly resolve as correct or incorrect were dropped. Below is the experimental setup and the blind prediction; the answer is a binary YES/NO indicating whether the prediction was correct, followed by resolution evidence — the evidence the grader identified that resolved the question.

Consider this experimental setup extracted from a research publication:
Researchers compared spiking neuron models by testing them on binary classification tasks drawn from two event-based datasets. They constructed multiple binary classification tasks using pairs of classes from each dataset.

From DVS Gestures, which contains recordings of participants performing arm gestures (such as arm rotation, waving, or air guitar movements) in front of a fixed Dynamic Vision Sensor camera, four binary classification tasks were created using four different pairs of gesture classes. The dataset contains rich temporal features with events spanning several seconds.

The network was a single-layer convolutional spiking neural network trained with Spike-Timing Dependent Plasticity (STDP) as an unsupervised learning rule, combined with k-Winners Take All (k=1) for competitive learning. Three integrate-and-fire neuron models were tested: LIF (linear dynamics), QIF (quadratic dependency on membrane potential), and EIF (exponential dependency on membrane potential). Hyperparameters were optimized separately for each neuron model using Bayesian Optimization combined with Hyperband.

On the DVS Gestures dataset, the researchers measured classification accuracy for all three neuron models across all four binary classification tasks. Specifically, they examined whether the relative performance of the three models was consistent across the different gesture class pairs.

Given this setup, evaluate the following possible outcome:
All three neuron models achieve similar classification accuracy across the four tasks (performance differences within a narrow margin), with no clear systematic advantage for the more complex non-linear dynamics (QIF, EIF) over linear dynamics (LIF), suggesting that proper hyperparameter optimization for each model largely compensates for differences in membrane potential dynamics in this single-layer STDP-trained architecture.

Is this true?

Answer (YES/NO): NO